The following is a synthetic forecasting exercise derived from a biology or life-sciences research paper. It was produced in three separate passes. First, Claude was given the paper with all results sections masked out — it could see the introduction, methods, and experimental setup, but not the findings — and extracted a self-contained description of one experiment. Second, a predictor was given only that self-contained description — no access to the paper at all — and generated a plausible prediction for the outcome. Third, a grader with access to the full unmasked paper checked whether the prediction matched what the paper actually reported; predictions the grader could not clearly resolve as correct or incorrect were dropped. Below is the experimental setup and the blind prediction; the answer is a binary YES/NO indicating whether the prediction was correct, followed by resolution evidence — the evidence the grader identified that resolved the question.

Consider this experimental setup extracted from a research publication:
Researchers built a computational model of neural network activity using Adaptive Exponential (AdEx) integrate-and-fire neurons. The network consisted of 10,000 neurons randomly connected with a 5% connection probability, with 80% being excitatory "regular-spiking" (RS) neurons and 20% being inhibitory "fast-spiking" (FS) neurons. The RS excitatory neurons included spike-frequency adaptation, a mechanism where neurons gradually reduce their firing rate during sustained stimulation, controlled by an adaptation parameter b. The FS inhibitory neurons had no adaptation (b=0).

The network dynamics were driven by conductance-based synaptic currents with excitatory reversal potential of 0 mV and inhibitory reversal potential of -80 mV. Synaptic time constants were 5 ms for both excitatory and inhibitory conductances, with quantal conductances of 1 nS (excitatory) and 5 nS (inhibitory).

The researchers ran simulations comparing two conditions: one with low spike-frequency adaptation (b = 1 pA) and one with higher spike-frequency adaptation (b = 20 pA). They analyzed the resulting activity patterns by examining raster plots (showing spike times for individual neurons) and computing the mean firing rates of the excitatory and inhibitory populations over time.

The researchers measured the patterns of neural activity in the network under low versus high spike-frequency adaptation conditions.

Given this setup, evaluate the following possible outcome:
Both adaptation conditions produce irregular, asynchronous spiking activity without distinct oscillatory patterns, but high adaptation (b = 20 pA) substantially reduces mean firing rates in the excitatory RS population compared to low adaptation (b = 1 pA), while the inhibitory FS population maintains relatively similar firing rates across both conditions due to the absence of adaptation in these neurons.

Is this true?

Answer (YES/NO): NO